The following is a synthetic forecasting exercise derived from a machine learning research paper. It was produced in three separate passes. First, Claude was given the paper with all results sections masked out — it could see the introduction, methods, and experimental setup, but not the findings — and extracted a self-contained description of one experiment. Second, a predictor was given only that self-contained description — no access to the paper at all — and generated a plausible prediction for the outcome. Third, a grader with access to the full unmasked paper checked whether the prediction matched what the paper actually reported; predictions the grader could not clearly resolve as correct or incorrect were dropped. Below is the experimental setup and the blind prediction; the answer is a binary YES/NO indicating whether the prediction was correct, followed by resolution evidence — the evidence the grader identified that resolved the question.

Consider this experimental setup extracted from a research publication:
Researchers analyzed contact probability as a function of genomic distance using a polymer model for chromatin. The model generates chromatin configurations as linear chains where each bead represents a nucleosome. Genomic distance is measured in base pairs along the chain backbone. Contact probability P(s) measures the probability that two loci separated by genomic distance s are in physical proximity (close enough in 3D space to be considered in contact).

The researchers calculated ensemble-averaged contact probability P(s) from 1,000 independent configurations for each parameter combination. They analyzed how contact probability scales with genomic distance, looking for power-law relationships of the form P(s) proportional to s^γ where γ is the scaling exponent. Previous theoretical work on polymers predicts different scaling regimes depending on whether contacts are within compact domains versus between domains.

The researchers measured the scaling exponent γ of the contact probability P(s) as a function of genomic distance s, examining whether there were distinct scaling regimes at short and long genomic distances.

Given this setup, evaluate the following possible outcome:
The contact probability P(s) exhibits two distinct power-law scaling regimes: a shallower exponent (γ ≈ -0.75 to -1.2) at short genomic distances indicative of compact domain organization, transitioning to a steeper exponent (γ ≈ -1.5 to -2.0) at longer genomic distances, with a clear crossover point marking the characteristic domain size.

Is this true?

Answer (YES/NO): NO